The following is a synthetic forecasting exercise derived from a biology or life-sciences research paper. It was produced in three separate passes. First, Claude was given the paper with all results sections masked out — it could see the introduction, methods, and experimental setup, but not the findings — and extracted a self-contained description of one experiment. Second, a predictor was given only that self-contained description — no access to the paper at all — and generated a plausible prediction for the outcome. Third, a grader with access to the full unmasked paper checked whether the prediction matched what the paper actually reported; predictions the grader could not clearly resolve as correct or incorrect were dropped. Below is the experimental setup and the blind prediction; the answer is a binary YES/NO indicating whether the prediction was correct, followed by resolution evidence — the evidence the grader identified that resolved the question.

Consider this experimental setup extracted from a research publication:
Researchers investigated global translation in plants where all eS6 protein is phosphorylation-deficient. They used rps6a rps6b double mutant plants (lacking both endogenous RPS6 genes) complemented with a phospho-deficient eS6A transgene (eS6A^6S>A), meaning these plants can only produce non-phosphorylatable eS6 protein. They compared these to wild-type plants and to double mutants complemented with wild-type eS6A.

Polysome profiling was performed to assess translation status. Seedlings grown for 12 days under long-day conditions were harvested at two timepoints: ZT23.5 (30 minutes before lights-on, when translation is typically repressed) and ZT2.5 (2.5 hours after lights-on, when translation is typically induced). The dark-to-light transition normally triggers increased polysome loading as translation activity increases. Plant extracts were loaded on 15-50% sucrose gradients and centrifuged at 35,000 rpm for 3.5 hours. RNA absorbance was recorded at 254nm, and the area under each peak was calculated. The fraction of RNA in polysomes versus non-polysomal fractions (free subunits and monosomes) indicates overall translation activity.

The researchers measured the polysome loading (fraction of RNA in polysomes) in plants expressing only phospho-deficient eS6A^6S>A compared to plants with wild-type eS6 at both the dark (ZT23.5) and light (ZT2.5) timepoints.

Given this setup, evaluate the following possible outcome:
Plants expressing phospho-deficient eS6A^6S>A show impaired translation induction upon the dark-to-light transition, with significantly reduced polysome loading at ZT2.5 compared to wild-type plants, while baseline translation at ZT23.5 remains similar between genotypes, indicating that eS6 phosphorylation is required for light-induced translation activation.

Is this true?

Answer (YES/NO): NO